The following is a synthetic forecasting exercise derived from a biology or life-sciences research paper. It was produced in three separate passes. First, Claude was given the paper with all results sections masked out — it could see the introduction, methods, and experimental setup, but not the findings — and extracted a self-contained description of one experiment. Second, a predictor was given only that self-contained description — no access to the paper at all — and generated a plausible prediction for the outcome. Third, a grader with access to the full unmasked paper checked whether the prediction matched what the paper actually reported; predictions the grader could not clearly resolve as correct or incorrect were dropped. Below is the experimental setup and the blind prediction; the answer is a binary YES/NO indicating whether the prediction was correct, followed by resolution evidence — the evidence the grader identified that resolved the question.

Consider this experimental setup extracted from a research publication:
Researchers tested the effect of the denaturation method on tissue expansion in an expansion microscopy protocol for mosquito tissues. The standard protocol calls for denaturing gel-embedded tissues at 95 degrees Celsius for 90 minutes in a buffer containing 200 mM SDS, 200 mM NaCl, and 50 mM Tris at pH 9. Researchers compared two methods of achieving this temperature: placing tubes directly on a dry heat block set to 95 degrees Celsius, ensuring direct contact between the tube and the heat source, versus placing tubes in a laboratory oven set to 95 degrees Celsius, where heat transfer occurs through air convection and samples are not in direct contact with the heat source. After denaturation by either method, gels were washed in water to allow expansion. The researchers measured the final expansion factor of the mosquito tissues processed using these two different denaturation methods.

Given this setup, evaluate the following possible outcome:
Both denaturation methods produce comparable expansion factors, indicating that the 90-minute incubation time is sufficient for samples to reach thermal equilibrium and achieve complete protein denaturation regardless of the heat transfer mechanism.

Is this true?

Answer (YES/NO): NO